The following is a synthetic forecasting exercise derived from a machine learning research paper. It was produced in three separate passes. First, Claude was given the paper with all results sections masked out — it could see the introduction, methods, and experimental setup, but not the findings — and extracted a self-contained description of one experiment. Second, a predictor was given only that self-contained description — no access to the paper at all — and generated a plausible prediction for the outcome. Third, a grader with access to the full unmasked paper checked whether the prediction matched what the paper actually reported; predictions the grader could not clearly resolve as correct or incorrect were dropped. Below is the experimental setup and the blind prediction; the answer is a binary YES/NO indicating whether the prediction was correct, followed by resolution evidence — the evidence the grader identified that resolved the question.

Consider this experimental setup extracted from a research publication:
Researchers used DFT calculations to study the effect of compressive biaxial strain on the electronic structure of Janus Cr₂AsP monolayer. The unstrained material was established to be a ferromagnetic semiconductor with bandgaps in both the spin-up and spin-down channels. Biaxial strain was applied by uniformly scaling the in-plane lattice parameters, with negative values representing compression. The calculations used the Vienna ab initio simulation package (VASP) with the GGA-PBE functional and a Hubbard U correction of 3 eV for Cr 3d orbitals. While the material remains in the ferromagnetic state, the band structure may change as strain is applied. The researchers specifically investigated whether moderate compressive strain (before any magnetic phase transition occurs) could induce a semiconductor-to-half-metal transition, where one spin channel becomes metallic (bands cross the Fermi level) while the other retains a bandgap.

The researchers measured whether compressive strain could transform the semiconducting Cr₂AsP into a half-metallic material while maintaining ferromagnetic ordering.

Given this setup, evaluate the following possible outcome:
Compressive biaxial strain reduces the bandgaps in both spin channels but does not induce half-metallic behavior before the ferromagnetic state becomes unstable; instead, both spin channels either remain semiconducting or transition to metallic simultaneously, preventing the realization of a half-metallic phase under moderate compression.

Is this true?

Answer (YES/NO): NO